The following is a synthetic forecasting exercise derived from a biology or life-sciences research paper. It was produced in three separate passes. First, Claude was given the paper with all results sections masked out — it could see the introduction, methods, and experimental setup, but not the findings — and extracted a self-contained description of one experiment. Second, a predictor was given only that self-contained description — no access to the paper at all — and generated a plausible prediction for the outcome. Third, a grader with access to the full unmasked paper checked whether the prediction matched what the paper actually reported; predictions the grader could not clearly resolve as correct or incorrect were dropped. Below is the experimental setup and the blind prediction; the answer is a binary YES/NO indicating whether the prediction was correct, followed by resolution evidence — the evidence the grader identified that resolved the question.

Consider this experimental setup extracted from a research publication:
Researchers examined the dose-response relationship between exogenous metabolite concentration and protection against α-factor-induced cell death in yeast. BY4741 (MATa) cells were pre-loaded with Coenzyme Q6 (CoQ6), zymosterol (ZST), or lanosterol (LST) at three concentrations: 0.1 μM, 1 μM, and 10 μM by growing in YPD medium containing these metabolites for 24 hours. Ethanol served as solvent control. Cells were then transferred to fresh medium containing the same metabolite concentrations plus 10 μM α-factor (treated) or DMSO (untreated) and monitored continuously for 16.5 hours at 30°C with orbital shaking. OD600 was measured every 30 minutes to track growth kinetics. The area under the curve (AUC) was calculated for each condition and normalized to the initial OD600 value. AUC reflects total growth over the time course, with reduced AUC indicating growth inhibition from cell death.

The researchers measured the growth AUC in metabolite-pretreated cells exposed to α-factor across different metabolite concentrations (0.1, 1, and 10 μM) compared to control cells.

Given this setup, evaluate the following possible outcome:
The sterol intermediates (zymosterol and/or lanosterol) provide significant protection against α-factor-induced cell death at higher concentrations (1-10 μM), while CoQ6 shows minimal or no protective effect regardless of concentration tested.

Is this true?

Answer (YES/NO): NO